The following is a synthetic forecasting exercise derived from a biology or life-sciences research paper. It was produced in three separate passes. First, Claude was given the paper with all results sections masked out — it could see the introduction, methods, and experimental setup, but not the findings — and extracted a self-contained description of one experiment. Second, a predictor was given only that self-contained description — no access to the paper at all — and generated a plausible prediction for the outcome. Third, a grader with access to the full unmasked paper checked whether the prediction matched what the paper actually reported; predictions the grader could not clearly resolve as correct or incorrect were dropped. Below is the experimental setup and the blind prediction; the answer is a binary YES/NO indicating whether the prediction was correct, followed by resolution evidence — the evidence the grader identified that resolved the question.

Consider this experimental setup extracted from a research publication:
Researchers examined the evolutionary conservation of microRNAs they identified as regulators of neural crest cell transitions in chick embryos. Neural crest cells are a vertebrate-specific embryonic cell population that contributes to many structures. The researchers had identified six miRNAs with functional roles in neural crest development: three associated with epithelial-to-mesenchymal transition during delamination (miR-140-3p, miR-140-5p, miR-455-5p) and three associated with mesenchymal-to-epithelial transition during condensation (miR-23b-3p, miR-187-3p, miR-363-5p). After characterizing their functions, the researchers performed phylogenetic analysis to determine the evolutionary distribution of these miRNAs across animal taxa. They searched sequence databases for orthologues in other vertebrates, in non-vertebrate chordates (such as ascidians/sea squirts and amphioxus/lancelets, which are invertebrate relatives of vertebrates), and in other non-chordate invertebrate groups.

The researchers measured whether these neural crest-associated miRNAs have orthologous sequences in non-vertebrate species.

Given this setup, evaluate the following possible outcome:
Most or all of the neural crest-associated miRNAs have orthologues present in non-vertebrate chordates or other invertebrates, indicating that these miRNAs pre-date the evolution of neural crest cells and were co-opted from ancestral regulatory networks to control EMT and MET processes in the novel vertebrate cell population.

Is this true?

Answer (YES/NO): NO